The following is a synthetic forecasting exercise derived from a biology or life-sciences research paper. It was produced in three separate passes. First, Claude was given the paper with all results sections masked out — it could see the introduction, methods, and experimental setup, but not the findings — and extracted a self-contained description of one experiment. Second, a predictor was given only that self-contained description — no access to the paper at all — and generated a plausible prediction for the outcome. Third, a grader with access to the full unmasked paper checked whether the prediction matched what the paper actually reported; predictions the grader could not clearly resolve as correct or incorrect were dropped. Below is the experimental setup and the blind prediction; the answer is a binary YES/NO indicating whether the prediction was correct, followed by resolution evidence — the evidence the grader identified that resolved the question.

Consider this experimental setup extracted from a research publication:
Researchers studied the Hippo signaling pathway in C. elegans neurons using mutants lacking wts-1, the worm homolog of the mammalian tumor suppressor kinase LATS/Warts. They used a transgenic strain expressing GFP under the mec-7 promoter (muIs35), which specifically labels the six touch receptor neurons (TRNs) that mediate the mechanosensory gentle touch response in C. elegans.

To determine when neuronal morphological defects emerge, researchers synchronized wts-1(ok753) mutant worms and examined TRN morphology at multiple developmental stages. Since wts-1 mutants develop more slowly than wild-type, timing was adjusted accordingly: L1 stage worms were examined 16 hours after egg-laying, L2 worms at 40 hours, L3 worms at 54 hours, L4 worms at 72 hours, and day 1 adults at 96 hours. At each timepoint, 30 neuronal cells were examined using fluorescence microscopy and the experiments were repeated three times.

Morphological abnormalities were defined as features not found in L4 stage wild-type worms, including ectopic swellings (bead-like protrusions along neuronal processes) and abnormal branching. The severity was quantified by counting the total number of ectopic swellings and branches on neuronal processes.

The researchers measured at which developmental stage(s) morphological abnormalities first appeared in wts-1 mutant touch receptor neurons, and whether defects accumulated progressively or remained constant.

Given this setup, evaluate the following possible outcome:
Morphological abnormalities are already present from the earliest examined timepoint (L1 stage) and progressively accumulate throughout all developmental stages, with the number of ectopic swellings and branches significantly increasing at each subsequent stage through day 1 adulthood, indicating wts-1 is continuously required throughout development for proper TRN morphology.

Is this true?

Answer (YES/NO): NO